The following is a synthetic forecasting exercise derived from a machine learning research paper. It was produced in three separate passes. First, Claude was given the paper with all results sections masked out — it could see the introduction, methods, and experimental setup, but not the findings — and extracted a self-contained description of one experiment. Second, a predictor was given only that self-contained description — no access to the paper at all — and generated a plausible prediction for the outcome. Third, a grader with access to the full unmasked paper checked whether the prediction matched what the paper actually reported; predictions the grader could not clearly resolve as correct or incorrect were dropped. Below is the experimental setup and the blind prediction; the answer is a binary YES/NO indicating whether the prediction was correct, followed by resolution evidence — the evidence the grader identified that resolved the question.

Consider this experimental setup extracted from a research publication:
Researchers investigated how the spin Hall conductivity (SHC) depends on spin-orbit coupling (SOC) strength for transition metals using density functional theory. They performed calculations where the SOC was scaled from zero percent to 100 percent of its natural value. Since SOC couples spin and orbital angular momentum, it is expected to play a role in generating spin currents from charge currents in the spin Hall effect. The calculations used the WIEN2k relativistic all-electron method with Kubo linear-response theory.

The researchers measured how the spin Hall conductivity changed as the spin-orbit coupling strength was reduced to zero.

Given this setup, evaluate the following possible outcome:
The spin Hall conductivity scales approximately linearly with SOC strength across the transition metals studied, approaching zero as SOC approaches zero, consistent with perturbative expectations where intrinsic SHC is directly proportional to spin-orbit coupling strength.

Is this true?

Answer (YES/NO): NO